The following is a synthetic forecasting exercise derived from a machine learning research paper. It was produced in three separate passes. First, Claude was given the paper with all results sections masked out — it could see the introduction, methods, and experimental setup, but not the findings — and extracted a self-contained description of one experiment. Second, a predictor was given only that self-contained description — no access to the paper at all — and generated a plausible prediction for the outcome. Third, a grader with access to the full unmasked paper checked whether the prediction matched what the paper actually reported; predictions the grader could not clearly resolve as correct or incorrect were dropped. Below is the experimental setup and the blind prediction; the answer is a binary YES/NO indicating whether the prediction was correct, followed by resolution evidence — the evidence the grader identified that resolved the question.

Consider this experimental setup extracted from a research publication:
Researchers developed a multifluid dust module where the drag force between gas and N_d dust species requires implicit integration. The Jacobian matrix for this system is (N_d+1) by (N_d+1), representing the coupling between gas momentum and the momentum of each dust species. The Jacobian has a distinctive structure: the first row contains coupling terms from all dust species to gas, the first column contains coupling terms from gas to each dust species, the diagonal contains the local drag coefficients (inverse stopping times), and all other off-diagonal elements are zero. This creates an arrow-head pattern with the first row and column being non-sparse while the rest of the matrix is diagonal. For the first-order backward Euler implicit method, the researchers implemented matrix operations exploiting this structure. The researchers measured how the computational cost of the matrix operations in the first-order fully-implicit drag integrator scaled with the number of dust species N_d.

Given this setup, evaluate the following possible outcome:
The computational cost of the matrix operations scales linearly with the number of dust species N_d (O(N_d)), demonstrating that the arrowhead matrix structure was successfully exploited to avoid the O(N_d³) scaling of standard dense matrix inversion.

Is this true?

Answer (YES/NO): YES